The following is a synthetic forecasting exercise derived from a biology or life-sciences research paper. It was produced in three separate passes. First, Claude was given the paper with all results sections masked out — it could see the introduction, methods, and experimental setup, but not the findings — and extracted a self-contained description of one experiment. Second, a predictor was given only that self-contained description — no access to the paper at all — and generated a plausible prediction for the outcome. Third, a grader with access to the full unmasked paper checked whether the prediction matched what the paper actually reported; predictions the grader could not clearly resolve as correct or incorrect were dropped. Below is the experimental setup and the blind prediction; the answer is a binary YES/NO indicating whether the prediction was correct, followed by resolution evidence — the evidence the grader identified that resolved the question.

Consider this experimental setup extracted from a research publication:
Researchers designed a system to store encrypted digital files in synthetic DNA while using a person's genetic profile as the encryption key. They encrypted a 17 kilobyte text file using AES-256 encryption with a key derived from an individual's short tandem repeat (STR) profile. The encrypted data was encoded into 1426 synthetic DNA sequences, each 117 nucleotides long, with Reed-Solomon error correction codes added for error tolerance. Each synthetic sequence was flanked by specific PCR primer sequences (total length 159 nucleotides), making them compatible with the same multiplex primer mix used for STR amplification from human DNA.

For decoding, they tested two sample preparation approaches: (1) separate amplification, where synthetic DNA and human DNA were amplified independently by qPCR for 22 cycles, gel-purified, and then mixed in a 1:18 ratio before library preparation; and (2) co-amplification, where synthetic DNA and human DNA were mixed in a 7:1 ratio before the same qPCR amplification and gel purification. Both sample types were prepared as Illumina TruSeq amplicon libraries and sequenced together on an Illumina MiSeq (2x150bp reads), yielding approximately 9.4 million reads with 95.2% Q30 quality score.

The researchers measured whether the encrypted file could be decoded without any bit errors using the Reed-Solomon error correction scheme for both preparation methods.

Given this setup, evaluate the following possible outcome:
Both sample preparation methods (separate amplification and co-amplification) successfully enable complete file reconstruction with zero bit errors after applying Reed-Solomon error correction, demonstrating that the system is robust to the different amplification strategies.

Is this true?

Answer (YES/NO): YES